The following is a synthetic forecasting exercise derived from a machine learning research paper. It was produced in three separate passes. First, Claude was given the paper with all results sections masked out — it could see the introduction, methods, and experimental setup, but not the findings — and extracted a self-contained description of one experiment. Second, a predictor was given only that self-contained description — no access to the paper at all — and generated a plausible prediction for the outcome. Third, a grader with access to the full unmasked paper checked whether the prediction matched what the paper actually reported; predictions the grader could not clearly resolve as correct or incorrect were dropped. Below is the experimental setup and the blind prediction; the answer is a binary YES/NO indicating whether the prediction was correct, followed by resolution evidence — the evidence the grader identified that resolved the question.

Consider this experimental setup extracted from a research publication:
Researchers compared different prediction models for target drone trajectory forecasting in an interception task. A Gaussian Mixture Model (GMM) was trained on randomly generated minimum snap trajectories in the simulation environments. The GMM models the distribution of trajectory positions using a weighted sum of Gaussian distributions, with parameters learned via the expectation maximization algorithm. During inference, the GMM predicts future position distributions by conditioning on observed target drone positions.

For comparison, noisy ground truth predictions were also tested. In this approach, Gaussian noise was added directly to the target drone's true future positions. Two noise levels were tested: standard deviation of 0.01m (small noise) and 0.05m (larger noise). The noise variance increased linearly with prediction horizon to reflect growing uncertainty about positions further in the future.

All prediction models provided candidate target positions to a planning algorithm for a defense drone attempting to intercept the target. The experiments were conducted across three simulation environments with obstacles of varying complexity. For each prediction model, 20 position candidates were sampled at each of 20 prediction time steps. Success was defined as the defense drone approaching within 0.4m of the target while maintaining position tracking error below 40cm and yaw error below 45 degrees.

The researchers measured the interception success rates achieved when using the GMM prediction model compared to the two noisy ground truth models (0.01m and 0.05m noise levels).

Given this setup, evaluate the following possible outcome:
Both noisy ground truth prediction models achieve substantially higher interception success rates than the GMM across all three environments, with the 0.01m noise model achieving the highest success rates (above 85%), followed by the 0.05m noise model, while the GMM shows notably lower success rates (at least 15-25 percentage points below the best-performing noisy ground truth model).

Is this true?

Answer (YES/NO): NO